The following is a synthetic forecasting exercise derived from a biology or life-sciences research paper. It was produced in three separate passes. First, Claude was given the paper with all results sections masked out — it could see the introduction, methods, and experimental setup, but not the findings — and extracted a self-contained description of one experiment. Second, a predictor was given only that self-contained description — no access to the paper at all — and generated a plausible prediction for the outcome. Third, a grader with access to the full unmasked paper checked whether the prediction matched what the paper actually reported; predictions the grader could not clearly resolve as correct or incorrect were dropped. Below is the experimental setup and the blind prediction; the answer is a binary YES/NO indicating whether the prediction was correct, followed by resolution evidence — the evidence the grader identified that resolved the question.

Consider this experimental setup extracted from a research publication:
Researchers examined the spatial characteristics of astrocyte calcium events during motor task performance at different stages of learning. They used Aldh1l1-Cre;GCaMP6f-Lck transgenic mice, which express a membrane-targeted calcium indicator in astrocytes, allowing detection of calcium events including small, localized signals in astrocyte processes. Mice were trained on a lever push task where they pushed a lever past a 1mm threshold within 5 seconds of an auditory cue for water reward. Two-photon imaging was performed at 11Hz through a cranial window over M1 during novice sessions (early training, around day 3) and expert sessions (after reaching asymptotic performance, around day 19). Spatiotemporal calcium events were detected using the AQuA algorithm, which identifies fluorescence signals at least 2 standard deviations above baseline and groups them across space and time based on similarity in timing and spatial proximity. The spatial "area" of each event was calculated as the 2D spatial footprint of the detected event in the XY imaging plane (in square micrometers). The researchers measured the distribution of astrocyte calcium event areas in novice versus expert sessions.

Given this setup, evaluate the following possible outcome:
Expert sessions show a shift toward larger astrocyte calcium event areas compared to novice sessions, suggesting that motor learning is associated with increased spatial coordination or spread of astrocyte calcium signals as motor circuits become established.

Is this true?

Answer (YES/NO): NO